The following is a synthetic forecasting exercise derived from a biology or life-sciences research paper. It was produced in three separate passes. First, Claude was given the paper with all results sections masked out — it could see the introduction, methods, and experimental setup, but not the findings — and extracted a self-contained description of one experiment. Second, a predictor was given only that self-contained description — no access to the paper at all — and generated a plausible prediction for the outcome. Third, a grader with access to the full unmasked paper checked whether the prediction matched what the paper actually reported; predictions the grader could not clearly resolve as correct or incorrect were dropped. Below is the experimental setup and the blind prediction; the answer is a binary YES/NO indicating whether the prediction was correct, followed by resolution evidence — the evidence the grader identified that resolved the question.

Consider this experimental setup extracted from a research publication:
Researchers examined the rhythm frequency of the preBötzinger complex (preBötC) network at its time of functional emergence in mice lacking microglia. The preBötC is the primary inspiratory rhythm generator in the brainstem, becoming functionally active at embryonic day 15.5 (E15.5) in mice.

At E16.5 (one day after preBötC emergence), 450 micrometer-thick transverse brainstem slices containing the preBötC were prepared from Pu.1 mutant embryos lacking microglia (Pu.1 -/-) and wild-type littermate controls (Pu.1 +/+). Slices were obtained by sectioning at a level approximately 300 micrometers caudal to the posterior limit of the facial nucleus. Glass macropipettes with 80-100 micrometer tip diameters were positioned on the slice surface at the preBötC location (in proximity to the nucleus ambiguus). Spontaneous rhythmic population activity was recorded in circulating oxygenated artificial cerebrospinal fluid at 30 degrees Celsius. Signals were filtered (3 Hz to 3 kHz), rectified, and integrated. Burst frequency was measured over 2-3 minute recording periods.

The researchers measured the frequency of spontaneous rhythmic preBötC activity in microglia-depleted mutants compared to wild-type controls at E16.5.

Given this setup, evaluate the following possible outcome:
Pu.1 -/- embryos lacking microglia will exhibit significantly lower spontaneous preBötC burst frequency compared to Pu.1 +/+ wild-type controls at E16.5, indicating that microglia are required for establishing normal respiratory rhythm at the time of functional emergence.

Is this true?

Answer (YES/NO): YES